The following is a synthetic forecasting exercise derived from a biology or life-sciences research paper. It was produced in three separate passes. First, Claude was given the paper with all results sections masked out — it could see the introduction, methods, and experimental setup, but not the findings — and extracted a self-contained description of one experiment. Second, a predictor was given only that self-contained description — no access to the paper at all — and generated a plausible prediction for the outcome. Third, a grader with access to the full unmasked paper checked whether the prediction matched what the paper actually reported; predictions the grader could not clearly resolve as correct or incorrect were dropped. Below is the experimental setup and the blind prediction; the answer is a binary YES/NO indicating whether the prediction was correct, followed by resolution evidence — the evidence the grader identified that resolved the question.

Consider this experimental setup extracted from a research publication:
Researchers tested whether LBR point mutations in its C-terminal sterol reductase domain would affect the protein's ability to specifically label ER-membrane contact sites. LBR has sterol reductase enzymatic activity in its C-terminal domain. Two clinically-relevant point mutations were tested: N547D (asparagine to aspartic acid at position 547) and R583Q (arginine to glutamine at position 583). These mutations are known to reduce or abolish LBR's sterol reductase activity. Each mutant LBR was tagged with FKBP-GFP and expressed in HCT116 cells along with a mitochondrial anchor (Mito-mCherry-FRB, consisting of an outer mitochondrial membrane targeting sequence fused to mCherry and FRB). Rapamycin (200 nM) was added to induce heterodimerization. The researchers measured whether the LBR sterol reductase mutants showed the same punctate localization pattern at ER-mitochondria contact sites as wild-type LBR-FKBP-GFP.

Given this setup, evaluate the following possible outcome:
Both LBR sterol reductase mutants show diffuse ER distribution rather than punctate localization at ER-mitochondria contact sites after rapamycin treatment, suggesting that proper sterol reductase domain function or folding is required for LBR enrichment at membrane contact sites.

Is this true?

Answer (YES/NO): NO